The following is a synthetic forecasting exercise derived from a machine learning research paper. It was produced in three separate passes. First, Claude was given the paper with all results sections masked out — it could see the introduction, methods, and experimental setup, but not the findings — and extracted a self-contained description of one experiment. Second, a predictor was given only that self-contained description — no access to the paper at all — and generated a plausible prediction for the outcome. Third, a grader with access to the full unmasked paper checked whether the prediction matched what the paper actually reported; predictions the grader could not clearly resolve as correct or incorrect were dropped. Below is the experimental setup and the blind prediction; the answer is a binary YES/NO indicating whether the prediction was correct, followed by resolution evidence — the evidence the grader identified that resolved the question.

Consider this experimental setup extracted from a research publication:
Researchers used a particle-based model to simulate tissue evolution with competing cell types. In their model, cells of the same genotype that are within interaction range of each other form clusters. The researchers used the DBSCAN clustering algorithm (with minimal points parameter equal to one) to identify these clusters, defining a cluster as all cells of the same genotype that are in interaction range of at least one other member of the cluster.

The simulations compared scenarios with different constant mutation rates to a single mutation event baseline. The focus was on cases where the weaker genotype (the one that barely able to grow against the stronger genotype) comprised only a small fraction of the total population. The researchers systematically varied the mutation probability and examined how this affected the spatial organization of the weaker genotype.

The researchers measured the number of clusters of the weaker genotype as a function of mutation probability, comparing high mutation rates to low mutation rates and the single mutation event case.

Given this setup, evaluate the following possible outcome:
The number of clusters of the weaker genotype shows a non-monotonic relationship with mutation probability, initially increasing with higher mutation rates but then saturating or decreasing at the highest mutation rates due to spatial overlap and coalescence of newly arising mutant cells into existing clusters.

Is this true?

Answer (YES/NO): YES